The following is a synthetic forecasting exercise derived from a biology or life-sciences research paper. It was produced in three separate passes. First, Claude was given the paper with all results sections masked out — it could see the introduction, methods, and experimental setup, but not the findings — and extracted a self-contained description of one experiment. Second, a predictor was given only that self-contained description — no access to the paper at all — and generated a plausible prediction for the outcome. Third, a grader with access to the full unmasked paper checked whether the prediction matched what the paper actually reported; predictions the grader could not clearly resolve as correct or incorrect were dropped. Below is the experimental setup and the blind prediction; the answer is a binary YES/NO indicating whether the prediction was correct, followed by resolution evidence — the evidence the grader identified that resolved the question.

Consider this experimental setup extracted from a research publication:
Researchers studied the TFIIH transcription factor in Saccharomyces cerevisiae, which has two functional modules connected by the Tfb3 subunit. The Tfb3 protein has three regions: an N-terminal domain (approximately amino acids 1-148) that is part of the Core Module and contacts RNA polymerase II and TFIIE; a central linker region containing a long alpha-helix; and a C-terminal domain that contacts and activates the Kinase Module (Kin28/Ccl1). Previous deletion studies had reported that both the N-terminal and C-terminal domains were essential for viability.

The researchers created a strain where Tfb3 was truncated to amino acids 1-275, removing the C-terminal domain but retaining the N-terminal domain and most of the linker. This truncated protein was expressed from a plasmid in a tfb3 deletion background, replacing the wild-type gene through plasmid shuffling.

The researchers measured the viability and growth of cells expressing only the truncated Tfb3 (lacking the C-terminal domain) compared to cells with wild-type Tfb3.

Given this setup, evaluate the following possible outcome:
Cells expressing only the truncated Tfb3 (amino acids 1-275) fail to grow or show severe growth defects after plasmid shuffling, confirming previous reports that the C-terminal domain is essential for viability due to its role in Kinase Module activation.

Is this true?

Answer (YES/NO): YES